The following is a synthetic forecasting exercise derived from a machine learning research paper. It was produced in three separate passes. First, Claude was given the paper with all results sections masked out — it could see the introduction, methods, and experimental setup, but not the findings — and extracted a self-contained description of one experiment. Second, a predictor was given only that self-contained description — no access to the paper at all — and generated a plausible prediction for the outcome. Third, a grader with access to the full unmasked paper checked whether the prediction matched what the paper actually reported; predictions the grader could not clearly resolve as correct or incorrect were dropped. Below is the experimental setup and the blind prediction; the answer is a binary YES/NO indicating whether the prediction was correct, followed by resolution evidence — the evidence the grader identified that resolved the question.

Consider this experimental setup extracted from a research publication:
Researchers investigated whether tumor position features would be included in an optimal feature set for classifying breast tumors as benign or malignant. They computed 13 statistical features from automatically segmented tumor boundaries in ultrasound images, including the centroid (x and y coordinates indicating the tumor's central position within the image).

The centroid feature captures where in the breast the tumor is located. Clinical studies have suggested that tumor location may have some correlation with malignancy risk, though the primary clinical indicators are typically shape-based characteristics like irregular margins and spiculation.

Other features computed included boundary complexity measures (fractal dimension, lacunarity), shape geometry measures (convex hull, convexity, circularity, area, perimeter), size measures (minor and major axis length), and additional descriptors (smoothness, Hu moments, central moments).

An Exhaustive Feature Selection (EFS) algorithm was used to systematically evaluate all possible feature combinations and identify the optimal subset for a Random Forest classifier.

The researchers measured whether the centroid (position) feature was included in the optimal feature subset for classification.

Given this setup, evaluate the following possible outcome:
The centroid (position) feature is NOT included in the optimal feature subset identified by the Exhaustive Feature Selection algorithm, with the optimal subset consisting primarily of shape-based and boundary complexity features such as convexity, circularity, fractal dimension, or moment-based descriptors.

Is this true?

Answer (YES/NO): NO